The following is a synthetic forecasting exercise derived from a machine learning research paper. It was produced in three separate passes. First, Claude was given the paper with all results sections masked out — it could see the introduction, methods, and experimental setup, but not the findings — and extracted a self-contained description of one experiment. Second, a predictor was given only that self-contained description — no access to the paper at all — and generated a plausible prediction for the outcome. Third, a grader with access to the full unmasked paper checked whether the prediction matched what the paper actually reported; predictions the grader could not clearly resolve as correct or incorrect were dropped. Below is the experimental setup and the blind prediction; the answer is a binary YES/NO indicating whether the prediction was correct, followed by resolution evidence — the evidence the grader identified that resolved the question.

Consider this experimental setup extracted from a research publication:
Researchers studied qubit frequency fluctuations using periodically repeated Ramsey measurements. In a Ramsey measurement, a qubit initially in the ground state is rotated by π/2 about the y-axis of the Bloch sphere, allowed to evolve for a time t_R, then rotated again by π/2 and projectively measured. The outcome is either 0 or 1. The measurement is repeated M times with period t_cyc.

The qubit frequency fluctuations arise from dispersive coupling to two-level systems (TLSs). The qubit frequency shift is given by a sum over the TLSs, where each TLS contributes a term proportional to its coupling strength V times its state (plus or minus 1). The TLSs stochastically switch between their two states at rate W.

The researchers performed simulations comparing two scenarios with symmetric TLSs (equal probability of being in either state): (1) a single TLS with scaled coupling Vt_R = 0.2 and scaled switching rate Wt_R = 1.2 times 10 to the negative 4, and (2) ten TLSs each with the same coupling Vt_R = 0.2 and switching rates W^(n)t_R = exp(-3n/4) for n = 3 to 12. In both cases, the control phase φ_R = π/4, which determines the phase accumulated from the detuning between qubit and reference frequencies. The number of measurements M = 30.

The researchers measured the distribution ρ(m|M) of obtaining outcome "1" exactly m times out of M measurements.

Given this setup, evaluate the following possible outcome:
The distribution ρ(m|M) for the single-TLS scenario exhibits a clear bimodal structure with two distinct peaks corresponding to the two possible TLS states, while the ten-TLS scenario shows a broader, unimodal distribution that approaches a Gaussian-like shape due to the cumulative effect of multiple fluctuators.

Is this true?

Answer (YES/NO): NO